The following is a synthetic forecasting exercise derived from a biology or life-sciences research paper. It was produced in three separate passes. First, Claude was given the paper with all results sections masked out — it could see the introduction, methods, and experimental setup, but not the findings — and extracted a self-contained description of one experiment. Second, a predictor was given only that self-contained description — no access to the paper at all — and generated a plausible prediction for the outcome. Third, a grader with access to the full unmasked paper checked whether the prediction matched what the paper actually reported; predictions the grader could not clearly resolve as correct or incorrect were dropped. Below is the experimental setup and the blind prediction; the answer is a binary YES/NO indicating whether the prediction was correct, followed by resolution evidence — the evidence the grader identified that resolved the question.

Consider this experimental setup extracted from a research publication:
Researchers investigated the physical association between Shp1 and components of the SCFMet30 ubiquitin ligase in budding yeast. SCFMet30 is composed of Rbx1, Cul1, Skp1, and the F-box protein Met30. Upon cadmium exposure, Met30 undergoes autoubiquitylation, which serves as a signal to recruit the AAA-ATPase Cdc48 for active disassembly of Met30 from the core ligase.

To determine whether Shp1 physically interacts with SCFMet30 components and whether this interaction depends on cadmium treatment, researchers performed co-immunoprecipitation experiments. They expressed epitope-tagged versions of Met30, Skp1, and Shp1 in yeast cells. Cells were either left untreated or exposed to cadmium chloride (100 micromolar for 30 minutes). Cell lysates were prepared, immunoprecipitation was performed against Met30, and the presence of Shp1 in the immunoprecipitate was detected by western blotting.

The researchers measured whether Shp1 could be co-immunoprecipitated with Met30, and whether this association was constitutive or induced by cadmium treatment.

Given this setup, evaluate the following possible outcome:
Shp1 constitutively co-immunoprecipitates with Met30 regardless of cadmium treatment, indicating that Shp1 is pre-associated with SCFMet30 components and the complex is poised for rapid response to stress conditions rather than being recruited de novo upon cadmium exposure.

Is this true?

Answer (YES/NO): NO